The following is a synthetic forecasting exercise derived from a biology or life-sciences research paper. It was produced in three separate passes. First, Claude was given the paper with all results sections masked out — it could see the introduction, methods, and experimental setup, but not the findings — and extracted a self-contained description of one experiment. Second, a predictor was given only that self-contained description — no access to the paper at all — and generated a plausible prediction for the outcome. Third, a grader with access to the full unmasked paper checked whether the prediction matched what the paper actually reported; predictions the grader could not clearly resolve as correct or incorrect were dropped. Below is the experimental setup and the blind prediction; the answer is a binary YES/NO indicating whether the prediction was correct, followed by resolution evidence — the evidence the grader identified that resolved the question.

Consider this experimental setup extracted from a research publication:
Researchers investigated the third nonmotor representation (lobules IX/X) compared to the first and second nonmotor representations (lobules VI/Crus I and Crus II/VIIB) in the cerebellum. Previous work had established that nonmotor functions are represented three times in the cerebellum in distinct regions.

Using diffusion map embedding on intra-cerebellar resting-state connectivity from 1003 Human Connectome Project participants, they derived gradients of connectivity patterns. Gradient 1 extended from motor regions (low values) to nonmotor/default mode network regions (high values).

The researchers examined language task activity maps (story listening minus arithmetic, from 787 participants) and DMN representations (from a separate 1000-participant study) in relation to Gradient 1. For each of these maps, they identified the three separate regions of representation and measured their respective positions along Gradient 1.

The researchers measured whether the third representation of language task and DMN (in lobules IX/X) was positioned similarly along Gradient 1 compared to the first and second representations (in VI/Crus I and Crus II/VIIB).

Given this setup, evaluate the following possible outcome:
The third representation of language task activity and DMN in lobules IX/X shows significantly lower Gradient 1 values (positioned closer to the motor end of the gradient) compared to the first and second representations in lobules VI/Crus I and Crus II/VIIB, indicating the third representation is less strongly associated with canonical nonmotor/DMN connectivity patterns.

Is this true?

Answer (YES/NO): YES